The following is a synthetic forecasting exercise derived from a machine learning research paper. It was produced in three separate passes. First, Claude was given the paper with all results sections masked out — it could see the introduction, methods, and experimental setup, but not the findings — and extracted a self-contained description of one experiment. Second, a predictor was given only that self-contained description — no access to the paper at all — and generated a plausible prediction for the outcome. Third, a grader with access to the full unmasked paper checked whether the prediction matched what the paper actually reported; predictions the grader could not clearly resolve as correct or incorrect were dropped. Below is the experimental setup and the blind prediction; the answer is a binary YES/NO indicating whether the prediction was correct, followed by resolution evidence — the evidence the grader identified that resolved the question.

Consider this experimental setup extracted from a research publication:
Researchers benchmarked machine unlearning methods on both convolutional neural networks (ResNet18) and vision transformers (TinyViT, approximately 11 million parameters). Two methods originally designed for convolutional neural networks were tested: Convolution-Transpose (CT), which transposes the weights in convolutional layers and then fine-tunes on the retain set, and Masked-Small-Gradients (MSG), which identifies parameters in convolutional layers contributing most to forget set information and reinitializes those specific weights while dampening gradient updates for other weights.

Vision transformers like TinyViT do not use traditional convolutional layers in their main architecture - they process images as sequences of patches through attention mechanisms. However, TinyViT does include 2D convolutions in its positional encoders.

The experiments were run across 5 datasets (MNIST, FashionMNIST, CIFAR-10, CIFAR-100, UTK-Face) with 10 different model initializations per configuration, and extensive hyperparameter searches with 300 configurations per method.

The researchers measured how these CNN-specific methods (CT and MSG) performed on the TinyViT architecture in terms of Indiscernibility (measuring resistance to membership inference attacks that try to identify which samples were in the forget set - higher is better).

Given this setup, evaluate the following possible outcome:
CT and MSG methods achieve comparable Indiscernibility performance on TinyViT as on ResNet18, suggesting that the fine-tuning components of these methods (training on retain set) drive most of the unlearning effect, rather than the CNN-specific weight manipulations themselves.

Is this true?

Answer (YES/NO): NO